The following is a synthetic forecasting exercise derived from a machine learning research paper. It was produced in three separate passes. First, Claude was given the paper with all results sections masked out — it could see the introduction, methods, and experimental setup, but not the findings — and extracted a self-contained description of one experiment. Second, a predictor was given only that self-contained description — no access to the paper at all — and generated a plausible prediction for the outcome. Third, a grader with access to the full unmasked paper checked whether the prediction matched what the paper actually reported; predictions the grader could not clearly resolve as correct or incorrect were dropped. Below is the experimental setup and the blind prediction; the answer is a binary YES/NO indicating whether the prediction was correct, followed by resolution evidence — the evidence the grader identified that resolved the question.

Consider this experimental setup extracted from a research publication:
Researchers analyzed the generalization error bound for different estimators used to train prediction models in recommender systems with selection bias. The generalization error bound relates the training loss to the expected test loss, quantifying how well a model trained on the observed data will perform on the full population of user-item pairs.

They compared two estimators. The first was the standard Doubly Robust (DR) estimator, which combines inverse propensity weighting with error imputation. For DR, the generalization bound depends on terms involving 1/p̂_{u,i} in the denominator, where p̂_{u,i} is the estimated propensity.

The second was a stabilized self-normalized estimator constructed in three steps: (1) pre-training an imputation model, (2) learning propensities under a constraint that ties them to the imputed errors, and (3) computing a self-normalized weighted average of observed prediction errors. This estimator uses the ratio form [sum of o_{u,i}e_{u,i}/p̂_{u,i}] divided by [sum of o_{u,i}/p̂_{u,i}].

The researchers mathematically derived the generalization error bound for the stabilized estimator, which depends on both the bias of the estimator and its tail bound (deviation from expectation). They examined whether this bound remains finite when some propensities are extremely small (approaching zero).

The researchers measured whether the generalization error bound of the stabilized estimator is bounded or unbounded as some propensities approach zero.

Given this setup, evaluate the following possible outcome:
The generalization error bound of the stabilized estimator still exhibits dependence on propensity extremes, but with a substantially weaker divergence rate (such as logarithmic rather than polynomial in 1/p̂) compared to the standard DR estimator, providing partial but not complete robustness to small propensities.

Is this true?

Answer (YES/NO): NO